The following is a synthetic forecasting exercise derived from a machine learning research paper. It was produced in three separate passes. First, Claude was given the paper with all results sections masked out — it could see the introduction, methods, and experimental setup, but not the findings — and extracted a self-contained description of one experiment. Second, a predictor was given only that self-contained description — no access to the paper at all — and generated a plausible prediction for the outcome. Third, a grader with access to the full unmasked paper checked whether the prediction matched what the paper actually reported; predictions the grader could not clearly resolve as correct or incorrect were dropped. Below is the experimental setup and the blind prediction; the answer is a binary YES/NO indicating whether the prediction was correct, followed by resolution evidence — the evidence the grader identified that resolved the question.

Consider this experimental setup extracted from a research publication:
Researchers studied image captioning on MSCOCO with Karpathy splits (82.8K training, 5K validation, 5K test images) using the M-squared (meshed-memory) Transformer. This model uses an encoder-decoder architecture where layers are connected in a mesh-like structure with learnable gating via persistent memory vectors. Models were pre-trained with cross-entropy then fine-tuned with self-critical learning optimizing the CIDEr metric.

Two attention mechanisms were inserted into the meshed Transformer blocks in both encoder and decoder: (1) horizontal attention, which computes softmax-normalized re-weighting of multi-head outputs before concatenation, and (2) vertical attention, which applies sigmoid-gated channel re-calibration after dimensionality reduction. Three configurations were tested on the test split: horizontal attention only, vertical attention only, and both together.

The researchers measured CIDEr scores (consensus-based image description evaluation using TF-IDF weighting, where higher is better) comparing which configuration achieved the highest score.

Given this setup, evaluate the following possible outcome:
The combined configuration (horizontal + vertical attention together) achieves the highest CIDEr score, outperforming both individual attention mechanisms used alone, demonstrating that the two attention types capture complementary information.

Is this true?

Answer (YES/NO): YES